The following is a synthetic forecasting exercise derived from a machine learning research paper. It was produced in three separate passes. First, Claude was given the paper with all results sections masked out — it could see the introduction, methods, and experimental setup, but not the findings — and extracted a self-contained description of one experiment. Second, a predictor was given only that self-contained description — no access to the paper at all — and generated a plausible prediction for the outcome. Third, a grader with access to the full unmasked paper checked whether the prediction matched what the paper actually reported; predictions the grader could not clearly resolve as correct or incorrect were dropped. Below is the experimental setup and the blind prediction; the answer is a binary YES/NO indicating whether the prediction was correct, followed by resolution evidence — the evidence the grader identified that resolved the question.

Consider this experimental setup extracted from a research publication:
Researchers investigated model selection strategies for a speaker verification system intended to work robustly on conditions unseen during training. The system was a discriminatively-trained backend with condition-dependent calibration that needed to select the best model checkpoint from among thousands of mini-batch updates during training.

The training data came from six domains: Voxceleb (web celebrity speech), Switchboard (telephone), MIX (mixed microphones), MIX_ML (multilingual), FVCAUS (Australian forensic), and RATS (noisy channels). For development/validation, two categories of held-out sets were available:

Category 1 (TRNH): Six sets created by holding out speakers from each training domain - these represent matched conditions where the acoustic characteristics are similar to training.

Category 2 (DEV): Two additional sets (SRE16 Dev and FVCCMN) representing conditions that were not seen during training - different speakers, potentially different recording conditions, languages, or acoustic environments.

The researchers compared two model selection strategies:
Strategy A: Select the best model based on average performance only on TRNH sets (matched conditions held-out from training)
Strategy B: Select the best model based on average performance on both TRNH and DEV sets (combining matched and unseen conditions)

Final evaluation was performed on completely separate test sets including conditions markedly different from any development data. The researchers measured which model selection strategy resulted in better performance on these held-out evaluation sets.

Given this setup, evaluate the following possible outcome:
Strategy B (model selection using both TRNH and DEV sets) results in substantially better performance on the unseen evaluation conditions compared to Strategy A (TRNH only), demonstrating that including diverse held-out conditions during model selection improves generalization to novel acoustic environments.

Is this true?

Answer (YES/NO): YES